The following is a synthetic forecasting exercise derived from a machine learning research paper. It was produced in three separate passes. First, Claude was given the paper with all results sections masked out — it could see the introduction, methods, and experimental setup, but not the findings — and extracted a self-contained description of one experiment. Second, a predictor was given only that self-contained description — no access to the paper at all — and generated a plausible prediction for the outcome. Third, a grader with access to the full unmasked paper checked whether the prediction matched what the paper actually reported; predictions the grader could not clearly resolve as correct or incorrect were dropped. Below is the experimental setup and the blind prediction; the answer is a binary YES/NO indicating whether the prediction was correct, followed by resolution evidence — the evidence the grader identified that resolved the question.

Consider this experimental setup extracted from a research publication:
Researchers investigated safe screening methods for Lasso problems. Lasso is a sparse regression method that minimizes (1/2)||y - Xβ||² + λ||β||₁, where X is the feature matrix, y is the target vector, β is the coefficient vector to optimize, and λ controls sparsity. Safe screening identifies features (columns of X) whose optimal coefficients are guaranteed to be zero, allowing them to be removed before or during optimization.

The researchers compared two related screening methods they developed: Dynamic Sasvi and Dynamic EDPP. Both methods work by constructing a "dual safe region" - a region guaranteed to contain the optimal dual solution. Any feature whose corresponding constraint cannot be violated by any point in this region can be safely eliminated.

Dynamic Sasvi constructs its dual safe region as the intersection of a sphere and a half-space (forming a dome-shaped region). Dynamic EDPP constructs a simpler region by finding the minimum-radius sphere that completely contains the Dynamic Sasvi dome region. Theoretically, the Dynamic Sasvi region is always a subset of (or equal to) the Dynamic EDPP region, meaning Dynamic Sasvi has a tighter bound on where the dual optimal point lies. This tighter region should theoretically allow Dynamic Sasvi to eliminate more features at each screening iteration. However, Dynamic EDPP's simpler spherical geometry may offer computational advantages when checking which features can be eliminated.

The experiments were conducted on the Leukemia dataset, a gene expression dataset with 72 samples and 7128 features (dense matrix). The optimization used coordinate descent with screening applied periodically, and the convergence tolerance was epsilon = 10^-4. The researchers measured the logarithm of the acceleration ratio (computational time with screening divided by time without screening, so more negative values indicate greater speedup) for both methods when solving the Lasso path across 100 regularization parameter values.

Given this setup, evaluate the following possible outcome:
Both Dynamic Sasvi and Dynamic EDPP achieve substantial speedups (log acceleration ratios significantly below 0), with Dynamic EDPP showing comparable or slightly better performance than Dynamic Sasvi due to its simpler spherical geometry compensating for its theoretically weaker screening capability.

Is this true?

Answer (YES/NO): YES